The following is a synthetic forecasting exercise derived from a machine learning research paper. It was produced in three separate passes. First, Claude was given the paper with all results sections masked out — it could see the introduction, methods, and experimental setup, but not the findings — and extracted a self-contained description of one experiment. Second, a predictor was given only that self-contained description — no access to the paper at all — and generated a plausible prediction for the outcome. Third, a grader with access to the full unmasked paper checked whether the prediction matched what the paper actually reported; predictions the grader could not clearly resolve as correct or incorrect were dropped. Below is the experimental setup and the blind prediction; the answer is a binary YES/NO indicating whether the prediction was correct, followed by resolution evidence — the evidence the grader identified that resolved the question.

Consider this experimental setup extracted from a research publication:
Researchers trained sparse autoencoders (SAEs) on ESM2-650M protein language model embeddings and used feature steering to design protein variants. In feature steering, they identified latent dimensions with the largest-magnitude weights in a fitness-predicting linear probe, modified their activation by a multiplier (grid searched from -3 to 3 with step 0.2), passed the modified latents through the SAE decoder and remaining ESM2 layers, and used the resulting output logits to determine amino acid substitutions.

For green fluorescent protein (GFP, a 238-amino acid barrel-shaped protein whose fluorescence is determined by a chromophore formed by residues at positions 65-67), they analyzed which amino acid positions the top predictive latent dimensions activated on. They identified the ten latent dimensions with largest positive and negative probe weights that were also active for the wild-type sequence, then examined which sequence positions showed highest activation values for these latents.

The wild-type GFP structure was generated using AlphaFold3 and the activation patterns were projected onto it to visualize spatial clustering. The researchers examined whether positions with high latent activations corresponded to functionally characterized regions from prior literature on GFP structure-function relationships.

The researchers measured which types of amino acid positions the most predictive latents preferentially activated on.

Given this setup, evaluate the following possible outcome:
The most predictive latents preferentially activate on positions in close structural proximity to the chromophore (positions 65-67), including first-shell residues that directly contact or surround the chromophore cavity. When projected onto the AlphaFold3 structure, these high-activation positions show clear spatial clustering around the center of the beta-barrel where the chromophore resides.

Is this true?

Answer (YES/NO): NO